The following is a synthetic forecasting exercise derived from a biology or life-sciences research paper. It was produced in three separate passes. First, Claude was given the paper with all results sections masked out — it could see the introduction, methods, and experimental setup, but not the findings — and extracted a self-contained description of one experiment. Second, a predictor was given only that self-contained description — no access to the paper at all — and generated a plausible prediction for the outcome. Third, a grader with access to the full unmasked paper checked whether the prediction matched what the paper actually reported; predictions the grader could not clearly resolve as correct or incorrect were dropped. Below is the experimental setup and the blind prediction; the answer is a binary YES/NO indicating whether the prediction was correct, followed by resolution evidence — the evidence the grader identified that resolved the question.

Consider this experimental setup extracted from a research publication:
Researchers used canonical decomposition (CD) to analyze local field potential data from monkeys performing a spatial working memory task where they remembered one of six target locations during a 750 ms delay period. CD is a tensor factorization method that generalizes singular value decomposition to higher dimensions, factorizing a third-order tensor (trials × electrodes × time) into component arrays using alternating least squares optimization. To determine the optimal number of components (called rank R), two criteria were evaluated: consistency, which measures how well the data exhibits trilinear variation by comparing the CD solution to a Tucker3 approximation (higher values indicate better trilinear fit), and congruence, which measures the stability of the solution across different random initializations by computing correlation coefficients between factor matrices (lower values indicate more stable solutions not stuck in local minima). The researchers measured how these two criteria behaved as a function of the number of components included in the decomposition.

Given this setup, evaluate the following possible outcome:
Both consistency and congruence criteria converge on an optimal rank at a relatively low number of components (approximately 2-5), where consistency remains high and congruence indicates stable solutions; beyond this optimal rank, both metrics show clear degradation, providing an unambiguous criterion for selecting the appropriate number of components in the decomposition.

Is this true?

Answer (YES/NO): NO